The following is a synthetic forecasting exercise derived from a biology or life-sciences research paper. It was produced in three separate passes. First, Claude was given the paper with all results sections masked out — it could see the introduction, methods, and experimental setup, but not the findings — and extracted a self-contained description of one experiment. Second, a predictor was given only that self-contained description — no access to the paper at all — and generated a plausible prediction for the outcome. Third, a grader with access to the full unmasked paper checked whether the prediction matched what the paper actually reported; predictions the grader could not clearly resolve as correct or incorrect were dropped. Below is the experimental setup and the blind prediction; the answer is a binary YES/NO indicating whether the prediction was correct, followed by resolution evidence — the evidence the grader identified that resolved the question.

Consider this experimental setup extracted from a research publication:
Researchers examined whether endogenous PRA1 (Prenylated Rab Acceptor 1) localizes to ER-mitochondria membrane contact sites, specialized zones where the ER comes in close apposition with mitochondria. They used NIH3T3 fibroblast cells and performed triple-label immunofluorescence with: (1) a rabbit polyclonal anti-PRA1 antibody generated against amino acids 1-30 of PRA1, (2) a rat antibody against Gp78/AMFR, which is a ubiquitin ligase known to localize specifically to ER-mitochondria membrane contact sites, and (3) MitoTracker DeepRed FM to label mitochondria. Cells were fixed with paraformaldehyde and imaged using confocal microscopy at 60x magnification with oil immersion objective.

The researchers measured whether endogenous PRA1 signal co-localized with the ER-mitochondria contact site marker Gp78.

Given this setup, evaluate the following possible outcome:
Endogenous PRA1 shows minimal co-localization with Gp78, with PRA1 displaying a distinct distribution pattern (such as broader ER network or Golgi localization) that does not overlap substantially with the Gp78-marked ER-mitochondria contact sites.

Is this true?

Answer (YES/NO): NO